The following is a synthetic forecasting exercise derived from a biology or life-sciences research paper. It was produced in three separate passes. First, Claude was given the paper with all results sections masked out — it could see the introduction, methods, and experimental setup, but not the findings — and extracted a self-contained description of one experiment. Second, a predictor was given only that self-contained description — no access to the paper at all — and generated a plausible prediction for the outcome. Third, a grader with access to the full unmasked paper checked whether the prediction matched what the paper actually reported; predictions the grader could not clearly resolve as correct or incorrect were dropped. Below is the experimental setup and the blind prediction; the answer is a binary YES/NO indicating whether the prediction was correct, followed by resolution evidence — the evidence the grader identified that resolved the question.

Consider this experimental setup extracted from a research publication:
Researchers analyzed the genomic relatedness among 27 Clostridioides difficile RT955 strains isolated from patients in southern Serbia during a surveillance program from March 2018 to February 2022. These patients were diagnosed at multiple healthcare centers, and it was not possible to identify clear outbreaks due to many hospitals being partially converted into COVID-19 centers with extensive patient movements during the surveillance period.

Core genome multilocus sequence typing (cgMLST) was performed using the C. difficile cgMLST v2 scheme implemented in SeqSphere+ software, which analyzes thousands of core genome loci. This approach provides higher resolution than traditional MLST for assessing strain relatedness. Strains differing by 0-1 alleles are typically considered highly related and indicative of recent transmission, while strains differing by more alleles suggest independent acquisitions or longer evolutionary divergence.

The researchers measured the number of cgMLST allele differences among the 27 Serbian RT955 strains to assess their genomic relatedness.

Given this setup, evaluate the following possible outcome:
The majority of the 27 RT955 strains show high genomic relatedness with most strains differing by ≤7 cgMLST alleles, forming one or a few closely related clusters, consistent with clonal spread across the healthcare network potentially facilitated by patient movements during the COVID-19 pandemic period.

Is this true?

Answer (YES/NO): YES